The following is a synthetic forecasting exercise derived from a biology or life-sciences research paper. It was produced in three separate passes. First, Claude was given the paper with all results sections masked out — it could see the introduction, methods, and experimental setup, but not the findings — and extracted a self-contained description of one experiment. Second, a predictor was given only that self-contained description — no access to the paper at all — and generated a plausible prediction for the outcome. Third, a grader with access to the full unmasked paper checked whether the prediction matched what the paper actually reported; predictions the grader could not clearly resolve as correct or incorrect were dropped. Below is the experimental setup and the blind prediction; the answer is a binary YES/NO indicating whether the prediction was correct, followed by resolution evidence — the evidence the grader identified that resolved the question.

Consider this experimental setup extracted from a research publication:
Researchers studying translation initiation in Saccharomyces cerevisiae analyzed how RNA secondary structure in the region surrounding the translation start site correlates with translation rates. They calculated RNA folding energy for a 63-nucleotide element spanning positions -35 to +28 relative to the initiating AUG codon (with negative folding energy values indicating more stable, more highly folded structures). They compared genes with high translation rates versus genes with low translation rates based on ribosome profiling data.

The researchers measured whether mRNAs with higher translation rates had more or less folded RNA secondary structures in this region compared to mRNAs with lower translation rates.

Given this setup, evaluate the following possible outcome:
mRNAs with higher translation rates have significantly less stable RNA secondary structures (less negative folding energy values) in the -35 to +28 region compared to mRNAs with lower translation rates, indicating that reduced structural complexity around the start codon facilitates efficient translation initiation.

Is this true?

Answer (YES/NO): YES